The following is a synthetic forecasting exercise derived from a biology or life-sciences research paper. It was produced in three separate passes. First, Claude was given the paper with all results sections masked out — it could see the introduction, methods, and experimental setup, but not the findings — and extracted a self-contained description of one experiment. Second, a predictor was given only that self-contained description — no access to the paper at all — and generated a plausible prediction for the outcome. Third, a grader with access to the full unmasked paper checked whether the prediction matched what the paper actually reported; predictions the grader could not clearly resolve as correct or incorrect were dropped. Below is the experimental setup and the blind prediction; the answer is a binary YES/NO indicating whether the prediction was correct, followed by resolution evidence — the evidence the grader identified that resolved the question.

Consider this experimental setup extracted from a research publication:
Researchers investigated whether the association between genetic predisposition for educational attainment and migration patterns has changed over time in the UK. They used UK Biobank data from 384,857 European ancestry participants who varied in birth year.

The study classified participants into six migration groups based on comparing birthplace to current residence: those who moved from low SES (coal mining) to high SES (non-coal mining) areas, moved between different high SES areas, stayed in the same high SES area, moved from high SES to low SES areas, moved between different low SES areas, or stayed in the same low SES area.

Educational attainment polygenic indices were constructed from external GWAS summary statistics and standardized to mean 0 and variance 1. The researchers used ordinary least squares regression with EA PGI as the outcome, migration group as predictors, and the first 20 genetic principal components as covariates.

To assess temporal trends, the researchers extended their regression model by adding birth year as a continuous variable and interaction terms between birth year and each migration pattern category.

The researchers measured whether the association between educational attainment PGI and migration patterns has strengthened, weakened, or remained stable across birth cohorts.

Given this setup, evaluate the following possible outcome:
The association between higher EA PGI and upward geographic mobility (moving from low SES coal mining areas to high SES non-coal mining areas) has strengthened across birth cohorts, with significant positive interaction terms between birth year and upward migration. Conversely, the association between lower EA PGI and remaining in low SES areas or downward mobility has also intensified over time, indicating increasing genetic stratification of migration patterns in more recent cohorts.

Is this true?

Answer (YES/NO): NO